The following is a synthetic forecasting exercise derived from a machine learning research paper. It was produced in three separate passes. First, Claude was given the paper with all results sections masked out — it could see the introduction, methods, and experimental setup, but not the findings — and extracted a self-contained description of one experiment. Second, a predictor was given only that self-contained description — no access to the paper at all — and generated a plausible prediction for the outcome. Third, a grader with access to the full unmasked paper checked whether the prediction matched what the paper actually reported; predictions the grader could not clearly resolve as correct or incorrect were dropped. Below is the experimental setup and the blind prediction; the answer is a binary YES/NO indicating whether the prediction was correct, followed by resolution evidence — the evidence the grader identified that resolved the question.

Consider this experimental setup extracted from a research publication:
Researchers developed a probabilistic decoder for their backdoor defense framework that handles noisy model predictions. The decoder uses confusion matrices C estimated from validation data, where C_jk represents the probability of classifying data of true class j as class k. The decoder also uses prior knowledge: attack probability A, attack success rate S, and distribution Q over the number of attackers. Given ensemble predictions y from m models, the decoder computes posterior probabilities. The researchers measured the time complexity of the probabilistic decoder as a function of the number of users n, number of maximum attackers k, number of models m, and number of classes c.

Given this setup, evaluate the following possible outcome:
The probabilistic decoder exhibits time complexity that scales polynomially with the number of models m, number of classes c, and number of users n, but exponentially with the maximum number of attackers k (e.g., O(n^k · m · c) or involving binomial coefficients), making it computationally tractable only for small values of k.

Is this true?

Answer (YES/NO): YES